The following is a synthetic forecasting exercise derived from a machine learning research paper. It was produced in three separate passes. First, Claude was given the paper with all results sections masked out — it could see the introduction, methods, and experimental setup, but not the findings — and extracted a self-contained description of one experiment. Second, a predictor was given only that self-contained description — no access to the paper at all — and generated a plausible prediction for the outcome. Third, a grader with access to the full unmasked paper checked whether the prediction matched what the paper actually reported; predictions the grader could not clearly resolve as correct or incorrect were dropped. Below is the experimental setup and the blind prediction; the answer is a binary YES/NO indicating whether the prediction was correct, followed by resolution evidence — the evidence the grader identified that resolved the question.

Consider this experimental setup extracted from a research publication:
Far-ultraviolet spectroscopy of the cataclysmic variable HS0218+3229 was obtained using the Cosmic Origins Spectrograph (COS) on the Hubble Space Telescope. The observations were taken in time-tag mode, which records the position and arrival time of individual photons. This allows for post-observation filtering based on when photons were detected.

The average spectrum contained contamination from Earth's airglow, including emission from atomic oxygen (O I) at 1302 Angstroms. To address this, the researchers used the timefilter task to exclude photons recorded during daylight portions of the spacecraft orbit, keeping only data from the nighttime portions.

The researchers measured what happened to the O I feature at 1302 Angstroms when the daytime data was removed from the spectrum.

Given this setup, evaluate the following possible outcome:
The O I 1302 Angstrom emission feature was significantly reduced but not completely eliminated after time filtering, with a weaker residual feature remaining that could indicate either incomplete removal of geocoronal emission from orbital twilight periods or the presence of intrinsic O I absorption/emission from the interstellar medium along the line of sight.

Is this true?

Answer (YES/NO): NO